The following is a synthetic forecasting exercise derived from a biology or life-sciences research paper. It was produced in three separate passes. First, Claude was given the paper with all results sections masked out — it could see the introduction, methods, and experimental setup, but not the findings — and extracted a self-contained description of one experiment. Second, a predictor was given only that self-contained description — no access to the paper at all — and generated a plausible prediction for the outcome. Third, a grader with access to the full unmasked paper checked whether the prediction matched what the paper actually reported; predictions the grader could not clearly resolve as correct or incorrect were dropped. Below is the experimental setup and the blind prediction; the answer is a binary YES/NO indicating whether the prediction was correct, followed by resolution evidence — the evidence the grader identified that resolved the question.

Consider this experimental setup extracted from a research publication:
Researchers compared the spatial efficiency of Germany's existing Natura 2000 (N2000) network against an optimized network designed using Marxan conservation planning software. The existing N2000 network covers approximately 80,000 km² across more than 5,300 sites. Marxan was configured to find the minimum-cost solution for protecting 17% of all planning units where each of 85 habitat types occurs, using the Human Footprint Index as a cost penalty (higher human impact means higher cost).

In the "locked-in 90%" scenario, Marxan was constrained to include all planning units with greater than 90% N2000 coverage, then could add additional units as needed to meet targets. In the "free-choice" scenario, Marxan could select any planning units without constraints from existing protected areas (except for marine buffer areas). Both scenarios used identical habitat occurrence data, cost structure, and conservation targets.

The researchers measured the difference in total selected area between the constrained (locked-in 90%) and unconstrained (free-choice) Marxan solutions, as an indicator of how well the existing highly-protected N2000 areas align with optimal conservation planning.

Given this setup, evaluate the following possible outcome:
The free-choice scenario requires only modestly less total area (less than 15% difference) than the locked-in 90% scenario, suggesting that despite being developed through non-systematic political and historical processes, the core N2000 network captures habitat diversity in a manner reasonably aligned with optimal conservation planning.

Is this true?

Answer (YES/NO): YES